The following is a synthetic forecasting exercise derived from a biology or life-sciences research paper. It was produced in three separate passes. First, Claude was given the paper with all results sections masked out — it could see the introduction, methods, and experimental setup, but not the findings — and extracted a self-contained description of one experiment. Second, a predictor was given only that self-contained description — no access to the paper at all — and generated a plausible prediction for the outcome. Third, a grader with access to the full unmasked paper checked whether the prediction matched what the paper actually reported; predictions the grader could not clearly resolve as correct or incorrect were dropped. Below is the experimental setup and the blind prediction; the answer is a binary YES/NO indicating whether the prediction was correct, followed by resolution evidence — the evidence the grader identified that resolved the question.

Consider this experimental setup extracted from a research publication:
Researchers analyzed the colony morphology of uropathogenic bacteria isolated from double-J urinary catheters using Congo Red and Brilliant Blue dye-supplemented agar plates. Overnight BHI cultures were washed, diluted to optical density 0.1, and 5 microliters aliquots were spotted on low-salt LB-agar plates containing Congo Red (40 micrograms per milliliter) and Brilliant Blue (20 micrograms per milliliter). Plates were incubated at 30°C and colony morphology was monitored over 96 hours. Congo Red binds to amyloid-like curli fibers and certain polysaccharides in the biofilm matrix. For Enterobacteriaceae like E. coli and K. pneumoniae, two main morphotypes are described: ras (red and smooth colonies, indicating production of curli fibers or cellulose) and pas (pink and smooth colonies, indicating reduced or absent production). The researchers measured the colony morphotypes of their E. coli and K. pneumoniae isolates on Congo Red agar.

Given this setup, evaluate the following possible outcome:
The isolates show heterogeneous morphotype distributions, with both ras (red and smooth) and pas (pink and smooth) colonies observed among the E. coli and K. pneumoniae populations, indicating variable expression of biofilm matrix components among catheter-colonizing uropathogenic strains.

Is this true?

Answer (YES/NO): NO